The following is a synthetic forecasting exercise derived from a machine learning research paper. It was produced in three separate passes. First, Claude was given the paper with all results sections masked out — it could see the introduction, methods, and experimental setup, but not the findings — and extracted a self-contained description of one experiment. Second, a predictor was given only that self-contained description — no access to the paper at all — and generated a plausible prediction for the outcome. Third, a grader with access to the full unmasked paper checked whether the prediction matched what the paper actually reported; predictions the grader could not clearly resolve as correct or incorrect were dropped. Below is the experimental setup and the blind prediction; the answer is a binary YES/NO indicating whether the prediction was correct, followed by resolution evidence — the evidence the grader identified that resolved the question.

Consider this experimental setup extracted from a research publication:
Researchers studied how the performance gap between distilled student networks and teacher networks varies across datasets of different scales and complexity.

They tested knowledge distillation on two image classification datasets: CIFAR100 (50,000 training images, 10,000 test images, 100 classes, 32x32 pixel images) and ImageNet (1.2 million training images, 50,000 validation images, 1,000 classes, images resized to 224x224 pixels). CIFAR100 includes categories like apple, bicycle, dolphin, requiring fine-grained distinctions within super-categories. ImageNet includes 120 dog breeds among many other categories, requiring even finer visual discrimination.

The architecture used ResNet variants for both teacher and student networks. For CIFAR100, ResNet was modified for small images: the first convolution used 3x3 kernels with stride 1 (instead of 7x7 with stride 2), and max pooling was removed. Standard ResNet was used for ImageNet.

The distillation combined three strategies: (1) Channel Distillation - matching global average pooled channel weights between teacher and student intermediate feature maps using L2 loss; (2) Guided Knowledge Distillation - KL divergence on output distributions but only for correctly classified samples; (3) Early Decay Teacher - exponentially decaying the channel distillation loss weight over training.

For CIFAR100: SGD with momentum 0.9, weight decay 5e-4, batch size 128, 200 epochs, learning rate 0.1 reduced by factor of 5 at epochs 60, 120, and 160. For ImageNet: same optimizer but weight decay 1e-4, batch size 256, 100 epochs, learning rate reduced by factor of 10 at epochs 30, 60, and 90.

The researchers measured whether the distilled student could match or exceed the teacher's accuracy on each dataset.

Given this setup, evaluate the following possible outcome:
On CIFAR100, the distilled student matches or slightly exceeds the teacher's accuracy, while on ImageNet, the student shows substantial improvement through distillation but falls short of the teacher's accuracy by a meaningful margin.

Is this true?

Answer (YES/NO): YES